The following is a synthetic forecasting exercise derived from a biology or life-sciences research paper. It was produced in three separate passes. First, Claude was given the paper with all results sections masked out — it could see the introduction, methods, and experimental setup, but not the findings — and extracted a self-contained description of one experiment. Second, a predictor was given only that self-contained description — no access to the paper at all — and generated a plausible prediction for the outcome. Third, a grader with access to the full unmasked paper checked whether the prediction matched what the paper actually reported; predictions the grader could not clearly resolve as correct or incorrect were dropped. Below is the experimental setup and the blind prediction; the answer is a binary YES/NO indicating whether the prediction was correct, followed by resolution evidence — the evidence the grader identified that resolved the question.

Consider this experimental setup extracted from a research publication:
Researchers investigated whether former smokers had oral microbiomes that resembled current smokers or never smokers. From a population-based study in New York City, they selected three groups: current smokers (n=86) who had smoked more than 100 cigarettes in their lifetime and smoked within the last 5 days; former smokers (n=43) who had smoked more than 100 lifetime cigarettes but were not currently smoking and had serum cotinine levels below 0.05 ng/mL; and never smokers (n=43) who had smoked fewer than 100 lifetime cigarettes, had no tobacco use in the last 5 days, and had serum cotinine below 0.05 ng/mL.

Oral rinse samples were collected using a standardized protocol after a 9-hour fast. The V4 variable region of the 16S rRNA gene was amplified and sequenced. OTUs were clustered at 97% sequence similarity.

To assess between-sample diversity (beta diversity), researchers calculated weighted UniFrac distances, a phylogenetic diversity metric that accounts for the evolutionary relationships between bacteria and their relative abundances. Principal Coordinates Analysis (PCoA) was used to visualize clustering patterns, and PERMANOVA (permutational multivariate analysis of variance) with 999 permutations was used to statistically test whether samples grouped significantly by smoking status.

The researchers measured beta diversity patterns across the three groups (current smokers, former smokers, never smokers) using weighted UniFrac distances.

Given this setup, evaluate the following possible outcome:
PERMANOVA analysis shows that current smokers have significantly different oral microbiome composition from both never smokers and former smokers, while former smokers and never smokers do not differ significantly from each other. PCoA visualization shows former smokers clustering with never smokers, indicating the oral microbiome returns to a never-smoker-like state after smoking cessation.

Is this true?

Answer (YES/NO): YES